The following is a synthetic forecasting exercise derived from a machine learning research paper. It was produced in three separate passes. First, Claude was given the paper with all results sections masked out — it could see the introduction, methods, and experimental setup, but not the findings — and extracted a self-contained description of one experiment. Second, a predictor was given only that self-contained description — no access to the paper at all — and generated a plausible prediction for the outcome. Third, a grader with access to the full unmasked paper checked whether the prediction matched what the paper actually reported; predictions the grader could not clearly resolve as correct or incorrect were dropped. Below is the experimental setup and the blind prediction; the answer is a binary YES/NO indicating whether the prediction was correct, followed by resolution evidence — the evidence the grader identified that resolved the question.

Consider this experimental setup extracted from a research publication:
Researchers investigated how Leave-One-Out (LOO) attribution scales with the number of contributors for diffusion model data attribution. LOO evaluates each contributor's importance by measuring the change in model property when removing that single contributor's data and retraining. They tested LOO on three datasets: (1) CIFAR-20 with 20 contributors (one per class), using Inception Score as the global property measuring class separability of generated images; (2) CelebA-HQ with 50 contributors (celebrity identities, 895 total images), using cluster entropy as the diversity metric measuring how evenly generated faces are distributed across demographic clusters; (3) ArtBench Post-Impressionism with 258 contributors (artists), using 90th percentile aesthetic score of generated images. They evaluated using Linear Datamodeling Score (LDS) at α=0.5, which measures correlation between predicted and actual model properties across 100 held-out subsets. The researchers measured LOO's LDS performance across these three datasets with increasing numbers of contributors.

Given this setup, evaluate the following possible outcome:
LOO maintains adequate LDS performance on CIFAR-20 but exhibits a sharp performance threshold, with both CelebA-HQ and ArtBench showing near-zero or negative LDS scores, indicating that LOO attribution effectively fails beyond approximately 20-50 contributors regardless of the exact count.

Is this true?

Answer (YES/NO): YES